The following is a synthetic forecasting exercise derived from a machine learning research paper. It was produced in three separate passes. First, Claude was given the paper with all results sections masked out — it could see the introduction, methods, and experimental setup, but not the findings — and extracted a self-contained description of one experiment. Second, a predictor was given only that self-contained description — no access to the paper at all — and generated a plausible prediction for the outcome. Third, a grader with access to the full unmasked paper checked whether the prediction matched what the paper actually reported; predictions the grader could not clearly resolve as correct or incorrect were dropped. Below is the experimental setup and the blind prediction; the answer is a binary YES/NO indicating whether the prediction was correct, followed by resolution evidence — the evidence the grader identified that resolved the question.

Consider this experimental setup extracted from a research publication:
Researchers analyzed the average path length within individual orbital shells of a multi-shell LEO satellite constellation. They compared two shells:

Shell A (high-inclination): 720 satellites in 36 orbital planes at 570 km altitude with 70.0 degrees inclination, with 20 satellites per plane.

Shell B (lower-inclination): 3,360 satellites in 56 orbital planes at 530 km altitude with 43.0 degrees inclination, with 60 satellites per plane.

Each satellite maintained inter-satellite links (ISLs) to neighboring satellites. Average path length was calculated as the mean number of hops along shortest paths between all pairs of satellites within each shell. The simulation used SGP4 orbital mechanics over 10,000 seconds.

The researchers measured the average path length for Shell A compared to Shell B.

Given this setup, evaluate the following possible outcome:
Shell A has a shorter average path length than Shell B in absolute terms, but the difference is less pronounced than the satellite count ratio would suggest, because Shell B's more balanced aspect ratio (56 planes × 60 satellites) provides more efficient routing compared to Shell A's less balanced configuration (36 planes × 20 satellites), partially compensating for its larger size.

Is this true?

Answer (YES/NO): YES